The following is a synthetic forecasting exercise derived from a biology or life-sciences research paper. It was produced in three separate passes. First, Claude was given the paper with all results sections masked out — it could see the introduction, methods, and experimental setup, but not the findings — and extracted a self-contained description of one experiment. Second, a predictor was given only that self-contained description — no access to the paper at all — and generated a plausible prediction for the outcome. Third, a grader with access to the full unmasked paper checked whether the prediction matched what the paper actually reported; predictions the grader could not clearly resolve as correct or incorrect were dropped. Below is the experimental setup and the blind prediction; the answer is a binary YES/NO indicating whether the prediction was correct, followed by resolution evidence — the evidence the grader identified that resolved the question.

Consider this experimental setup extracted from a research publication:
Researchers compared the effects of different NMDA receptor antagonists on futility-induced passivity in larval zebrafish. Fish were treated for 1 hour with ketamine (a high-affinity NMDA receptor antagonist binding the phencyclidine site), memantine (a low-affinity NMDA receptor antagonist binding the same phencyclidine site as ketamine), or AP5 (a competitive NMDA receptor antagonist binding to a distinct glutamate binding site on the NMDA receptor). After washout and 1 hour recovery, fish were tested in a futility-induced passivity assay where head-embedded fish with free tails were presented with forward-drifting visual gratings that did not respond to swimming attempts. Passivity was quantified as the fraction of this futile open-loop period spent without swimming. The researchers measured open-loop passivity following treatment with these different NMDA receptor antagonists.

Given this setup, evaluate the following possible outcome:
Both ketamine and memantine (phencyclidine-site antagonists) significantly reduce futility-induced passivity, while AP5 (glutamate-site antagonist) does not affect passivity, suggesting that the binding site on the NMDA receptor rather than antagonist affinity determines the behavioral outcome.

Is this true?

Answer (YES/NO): NO